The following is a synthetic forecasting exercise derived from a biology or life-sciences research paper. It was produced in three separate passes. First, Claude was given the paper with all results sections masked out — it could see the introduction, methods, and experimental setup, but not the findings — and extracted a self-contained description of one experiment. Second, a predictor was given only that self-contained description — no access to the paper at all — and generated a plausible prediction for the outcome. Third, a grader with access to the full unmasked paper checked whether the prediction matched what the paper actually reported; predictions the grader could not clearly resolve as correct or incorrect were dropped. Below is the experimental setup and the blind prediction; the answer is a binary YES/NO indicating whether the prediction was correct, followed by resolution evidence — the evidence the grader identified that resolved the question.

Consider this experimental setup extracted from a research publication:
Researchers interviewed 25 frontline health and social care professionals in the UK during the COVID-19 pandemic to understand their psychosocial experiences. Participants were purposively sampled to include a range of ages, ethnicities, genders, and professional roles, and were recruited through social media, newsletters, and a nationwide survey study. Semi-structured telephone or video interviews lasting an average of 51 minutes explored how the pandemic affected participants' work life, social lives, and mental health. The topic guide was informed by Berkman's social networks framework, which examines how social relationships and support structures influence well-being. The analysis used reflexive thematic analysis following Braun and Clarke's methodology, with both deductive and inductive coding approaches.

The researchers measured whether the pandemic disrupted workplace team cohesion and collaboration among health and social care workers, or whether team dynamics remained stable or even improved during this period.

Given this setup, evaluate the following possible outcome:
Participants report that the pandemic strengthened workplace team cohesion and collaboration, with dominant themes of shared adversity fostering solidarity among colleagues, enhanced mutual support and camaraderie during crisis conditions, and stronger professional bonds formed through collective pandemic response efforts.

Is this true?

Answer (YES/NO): YES